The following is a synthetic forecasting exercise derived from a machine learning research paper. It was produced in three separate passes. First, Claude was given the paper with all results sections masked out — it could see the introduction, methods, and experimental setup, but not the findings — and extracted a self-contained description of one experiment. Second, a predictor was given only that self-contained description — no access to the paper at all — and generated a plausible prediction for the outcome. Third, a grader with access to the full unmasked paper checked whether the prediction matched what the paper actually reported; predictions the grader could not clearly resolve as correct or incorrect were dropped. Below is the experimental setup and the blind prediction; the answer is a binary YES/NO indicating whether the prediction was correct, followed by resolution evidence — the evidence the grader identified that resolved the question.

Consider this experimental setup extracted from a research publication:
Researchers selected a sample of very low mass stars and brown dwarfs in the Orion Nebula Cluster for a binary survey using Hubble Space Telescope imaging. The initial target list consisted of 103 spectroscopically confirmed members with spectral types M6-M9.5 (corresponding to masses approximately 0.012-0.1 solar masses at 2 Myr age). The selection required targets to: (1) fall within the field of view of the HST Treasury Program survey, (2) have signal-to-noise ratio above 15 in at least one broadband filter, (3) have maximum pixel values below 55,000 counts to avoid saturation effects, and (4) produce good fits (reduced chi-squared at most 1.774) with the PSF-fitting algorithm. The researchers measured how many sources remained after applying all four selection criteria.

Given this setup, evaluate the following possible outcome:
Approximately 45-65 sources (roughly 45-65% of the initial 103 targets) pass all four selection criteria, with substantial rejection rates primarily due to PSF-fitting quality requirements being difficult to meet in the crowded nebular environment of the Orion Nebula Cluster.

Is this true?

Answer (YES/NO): NO